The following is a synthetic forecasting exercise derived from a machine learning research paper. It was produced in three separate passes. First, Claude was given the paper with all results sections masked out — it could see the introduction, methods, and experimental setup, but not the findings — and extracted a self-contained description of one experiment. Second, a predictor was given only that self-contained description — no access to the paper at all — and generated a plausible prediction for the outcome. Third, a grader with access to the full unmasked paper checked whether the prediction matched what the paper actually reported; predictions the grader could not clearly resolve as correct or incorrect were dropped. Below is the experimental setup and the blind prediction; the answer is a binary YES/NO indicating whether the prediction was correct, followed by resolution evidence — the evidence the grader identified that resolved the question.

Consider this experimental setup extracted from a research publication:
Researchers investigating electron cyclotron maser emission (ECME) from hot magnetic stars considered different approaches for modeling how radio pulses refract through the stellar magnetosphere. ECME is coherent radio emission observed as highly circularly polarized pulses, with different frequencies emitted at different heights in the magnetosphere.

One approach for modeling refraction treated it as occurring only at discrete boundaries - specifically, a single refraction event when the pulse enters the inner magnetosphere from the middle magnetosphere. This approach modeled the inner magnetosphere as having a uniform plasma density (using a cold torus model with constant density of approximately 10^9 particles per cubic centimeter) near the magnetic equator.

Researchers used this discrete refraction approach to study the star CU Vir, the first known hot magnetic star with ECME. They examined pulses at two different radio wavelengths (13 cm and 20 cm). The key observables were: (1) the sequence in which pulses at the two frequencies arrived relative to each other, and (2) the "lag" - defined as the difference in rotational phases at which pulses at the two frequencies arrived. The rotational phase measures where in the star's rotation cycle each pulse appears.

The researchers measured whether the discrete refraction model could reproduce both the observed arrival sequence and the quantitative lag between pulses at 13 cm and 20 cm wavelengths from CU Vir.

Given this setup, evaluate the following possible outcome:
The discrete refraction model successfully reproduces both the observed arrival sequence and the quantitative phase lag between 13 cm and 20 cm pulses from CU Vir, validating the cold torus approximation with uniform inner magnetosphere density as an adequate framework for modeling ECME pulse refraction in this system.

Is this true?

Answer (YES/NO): NO